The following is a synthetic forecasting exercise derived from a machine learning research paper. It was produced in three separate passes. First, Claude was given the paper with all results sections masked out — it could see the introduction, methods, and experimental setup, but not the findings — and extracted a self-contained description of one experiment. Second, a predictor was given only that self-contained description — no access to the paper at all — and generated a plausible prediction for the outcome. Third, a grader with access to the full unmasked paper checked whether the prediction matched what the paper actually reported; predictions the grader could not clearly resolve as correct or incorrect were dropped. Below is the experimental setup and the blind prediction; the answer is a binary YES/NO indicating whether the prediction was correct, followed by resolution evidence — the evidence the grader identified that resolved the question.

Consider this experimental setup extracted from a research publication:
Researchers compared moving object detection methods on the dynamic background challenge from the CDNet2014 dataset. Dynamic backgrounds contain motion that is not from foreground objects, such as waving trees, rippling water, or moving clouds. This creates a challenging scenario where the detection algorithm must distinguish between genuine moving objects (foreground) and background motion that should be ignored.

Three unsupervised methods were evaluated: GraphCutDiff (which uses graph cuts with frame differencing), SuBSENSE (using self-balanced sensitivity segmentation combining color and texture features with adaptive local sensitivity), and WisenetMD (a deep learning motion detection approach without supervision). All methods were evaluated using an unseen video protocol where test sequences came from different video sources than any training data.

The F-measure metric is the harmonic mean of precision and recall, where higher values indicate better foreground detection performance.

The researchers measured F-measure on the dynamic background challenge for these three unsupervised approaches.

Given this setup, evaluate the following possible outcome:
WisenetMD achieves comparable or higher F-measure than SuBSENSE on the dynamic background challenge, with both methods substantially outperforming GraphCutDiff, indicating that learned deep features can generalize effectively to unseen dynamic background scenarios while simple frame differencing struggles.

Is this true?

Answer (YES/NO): YES